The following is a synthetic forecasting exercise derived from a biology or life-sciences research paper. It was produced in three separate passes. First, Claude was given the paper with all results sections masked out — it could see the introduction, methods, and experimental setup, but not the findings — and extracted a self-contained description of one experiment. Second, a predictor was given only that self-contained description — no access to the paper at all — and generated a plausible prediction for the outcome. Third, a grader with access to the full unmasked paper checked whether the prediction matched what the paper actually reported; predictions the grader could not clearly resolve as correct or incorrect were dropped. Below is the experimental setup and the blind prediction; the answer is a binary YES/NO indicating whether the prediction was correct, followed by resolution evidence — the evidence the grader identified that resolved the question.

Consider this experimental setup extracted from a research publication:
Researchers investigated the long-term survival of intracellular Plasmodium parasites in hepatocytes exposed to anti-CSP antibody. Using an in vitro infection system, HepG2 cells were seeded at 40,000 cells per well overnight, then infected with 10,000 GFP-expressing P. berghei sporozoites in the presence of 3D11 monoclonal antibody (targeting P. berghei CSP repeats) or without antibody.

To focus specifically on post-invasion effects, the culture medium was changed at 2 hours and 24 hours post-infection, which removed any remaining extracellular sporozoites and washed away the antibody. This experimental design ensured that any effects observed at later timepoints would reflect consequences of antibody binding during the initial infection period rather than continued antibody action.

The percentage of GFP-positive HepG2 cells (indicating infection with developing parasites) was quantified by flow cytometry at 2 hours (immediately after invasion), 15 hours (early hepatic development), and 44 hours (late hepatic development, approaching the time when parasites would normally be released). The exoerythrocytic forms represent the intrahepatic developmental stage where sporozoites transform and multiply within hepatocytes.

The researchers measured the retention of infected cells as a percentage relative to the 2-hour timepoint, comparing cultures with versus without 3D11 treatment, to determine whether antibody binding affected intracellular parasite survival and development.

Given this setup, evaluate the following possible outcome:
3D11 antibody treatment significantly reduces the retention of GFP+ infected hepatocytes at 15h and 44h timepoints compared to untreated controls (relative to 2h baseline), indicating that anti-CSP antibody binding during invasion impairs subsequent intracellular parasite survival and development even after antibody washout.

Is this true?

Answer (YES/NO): YES